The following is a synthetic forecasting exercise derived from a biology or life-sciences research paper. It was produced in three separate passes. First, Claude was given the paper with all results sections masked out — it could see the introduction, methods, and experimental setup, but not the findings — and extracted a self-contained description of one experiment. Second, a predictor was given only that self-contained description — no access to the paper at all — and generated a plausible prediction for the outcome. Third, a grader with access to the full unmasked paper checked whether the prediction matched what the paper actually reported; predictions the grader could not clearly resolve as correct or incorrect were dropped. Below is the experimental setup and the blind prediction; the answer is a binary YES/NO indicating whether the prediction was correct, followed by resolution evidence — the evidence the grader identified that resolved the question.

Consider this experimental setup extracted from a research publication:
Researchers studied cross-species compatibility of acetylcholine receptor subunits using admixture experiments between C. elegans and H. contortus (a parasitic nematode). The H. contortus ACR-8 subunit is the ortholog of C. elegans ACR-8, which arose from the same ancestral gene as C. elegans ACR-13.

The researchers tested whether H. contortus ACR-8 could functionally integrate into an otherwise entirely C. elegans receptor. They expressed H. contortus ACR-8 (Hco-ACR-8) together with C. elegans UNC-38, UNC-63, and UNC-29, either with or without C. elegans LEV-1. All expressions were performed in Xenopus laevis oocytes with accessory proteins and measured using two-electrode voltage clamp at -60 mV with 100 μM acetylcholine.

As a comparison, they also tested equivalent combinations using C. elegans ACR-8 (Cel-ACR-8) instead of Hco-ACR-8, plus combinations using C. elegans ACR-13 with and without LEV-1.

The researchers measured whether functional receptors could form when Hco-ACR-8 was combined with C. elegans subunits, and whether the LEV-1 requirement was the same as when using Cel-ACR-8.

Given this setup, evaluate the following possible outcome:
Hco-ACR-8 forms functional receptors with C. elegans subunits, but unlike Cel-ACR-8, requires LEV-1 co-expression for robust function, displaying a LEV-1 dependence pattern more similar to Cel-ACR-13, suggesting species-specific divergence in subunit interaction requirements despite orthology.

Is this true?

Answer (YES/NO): NO